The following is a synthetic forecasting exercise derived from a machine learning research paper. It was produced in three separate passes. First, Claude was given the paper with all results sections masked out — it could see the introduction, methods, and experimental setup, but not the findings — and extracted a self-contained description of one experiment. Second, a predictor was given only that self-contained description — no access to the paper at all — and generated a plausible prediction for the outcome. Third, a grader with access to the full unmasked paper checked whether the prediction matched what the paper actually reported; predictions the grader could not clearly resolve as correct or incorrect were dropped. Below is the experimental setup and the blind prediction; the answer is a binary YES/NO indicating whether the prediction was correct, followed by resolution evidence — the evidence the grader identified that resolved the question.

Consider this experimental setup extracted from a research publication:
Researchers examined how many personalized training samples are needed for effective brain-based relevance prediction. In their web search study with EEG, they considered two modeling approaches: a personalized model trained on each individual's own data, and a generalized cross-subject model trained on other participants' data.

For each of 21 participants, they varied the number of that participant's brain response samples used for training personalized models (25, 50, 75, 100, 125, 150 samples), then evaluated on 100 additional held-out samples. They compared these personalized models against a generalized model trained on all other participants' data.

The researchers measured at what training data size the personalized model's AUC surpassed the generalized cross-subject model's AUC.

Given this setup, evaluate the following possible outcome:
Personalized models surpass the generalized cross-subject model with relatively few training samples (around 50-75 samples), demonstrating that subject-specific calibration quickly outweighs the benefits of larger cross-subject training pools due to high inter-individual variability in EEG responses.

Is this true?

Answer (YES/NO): NO